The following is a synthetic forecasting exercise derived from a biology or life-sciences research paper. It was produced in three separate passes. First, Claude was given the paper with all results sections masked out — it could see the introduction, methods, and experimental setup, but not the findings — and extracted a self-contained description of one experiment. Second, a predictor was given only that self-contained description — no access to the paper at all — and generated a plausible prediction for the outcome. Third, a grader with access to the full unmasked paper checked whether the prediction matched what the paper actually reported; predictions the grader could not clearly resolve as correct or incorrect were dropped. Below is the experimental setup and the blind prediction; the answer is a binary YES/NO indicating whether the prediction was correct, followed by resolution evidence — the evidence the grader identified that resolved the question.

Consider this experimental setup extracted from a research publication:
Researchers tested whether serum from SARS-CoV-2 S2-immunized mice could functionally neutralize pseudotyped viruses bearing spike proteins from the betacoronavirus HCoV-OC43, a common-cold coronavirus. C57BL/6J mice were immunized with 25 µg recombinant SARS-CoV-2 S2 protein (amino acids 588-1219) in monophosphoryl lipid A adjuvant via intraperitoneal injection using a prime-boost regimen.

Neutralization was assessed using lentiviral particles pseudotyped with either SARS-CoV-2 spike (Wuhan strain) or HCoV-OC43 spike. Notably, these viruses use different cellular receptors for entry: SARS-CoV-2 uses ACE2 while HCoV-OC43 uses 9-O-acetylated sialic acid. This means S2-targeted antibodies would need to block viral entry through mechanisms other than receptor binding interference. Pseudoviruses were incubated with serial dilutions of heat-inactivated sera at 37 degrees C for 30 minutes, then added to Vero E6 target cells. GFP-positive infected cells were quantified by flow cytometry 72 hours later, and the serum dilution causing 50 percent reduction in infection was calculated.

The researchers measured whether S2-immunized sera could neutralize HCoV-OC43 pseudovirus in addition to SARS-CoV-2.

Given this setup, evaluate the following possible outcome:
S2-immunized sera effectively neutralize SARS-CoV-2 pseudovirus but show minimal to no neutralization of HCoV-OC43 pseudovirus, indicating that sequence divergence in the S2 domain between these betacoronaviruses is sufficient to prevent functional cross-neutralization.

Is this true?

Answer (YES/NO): NO